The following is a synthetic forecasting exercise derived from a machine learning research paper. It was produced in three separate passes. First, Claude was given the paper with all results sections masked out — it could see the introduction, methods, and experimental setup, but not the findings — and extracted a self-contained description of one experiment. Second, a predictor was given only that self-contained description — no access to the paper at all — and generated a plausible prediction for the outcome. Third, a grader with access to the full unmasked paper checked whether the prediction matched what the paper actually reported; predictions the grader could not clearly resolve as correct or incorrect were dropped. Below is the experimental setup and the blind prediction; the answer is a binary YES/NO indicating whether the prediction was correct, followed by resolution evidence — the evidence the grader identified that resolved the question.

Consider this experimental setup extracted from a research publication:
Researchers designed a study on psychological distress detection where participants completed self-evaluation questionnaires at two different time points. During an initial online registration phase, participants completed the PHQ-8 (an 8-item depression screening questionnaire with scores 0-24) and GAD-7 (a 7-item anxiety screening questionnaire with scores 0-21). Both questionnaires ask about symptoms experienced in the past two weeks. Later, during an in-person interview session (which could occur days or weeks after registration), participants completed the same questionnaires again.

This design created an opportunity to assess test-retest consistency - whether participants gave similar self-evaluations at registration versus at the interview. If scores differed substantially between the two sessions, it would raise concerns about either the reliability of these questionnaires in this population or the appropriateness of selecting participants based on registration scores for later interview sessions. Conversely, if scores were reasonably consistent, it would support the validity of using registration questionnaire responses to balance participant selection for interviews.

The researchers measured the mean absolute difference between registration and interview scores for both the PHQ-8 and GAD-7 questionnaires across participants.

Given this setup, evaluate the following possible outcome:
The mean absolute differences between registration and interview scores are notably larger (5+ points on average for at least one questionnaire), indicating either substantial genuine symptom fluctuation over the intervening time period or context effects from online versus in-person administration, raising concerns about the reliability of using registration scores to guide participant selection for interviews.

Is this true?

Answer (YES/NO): NO